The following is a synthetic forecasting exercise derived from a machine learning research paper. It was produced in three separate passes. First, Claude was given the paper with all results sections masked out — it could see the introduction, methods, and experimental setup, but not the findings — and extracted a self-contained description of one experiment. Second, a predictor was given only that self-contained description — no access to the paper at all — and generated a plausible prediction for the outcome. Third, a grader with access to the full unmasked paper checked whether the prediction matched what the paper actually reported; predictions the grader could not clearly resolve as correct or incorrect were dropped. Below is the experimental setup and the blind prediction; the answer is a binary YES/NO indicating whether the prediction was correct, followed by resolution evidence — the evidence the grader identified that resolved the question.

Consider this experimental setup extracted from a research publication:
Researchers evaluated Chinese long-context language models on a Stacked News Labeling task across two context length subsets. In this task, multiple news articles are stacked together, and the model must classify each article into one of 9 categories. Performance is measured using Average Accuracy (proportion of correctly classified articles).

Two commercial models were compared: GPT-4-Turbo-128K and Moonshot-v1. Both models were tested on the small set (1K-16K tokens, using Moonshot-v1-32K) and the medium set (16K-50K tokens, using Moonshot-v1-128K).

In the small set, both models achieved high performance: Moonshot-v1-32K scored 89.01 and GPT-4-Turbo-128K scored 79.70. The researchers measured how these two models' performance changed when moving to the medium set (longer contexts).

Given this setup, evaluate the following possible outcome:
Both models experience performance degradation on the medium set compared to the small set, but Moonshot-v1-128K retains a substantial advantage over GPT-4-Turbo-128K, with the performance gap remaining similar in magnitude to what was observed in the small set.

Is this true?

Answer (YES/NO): NO